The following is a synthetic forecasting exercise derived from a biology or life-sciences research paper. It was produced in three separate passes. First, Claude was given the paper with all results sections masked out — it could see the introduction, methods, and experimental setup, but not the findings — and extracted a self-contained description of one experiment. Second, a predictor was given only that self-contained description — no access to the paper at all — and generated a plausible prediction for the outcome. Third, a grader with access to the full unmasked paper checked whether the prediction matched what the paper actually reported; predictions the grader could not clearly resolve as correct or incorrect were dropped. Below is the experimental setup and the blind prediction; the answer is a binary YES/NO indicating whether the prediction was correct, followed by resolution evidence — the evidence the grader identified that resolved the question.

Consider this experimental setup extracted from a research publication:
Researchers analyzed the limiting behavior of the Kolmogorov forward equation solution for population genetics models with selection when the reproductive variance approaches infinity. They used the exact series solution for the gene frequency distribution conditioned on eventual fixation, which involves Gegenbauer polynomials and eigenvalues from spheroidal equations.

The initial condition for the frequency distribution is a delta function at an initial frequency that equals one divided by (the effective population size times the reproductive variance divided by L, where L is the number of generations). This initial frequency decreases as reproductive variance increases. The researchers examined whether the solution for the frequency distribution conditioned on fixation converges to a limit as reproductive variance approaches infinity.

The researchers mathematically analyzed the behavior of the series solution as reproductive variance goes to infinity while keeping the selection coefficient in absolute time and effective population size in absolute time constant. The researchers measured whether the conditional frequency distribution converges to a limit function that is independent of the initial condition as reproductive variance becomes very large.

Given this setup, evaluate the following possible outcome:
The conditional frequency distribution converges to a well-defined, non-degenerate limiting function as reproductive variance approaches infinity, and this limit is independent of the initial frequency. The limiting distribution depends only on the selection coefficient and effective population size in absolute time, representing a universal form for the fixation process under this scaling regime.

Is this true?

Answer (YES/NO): YES